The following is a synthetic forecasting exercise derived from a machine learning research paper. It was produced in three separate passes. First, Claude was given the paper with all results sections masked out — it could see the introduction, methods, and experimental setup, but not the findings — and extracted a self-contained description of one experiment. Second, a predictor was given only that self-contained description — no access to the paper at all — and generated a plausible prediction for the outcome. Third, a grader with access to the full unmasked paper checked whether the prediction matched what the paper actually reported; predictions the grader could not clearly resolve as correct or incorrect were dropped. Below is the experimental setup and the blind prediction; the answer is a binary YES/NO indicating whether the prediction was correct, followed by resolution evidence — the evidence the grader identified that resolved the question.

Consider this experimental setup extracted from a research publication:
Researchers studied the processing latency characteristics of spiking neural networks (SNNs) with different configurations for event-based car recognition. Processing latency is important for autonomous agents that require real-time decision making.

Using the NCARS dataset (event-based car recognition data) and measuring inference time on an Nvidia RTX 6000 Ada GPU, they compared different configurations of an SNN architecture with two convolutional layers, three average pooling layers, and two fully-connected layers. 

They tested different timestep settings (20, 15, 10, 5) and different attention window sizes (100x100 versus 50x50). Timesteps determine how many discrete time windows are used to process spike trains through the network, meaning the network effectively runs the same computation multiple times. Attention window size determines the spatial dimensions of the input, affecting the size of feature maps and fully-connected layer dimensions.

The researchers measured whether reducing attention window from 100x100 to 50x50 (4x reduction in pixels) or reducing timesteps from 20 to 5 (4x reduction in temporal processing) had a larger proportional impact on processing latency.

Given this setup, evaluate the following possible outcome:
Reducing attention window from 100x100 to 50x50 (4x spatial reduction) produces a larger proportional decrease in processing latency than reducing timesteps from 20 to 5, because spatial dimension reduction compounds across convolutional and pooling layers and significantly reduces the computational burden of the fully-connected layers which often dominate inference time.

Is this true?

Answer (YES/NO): NO